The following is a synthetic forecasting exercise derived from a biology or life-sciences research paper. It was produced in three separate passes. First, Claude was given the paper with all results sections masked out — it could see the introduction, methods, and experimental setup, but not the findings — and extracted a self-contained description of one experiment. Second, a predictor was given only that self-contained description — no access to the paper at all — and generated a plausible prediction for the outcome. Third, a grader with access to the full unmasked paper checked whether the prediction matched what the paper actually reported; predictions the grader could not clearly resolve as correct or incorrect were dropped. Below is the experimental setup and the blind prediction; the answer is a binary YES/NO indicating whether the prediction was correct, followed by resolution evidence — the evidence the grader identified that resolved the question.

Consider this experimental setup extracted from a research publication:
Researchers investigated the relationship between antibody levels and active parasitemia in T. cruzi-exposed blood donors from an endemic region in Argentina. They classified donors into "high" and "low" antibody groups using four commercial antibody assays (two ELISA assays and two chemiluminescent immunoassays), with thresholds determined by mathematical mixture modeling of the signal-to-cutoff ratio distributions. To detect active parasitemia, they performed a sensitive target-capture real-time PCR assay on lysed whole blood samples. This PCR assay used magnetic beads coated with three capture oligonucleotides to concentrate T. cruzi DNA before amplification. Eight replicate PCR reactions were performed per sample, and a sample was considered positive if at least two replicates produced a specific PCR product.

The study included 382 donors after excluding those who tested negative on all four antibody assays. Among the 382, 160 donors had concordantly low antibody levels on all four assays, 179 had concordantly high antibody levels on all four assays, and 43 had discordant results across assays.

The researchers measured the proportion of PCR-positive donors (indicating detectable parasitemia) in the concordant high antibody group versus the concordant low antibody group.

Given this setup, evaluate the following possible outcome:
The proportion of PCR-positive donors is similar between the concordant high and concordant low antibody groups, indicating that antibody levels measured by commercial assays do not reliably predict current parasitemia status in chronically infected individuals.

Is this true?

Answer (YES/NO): NO